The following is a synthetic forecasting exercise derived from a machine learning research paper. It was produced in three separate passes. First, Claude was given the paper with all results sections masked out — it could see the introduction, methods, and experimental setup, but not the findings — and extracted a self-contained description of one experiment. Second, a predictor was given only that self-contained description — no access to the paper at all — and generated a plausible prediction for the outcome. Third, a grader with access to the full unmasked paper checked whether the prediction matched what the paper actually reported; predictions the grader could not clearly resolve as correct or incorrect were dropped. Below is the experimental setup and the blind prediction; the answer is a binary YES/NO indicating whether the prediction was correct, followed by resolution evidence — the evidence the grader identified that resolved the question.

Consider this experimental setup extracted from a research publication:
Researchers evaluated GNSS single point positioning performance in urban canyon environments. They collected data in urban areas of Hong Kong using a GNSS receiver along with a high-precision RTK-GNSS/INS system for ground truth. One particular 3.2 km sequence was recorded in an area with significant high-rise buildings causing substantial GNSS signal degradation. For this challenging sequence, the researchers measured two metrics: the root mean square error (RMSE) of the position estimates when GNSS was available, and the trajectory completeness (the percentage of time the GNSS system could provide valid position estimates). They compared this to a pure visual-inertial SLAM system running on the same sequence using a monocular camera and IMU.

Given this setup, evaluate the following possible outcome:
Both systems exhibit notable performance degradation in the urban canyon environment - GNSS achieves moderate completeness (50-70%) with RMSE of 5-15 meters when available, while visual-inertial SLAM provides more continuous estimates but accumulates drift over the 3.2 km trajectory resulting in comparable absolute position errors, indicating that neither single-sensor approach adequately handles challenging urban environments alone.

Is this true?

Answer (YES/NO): NO